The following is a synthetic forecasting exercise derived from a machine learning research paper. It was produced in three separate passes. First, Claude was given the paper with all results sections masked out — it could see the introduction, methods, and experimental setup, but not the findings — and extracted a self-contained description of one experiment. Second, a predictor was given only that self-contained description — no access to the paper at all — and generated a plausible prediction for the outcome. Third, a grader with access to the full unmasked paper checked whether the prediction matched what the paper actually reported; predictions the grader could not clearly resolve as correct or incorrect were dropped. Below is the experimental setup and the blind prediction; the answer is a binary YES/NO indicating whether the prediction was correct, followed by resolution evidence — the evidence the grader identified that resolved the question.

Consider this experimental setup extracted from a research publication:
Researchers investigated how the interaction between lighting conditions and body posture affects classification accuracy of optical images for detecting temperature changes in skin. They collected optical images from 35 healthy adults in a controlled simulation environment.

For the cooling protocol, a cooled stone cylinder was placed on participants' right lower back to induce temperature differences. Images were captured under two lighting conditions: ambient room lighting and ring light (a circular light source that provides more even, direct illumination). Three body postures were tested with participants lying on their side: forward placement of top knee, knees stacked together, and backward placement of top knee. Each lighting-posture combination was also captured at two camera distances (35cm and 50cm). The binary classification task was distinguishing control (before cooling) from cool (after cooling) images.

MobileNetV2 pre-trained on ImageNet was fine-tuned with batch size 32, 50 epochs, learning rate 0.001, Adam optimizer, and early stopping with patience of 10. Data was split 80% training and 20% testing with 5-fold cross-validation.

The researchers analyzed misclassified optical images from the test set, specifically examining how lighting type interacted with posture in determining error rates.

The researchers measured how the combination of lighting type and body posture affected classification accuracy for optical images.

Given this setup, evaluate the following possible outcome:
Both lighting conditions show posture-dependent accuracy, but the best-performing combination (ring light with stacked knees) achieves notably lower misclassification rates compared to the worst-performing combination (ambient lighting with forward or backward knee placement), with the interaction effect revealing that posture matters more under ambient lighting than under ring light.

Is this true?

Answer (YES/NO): NO